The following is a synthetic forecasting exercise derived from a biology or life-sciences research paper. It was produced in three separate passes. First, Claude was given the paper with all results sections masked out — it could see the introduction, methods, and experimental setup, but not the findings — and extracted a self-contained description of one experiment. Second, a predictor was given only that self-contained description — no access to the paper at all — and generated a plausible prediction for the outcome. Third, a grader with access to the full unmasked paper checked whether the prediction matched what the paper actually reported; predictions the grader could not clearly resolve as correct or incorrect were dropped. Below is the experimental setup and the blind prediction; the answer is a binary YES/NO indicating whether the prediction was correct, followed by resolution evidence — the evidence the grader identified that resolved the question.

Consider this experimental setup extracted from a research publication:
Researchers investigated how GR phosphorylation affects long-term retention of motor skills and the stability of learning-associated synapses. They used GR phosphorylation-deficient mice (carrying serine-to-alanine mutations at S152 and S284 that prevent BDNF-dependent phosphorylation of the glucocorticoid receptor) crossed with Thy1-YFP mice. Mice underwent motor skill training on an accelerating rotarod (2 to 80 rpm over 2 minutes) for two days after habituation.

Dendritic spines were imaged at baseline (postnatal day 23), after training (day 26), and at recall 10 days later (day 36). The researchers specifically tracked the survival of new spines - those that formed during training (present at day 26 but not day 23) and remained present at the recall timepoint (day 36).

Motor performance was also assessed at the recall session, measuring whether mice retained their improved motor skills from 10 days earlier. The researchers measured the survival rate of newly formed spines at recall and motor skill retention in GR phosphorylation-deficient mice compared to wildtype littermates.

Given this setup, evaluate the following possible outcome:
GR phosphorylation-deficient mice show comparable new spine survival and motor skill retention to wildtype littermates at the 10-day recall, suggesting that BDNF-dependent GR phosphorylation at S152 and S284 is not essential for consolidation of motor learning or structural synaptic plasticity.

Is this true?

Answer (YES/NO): NO